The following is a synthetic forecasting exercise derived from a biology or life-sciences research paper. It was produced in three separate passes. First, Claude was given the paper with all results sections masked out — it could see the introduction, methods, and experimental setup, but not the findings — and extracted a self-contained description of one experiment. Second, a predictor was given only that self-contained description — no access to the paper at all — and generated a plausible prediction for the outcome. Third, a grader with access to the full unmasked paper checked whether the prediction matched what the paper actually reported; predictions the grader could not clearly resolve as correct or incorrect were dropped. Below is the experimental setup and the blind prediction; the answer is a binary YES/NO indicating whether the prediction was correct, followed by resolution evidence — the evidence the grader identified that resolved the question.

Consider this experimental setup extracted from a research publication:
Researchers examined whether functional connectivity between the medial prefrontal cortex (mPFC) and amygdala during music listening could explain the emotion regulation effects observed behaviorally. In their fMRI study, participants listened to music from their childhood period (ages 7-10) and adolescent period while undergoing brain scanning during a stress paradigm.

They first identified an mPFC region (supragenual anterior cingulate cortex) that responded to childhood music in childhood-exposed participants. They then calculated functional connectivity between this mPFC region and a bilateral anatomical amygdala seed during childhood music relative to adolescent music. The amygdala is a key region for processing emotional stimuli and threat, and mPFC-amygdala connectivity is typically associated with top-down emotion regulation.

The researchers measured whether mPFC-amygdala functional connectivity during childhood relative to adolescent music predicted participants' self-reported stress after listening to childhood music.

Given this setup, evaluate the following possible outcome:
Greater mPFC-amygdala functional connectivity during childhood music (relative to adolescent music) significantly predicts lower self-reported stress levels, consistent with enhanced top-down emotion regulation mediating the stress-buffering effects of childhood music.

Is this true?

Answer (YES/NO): NO